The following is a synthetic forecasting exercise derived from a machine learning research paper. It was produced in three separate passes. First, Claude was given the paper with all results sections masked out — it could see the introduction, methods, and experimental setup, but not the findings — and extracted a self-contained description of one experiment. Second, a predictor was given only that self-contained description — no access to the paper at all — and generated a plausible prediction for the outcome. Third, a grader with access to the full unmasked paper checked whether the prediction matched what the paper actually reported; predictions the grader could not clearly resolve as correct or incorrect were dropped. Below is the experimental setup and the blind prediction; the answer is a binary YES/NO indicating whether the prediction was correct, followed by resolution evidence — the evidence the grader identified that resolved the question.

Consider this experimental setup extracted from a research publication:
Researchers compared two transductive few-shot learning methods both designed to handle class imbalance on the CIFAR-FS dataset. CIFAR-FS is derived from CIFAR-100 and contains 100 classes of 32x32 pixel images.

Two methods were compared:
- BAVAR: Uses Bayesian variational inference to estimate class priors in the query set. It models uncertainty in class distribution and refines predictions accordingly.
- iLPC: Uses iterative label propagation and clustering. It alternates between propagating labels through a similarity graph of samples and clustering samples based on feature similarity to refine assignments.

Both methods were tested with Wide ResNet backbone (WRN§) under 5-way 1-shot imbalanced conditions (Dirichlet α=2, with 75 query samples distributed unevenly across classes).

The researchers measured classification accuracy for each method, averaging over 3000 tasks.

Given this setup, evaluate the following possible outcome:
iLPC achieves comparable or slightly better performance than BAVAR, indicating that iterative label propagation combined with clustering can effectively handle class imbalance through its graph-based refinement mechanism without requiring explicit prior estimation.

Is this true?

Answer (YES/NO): NO